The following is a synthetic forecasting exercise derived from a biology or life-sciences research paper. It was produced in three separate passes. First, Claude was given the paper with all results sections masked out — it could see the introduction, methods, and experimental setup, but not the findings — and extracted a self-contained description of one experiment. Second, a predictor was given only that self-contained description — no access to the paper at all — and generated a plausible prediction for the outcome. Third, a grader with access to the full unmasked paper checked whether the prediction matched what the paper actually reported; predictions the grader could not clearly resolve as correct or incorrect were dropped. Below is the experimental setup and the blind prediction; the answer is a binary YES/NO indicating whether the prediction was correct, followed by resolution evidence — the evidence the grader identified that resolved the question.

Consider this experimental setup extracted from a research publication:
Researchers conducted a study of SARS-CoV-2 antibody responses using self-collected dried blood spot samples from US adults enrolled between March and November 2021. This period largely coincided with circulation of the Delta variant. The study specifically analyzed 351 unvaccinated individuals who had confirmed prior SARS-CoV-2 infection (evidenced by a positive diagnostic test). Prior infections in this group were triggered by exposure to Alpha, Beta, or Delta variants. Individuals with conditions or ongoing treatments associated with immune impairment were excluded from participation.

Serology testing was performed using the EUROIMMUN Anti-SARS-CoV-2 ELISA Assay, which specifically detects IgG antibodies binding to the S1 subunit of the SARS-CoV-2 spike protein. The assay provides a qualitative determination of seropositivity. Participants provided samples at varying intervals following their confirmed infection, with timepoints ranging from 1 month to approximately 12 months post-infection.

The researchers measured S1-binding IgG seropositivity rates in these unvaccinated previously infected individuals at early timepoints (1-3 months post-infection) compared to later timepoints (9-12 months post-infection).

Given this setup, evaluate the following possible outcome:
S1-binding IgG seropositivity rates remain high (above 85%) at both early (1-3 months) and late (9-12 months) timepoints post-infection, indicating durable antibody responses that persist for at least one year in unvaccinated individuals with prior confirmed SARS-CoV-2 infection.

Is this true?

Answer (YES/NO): NO